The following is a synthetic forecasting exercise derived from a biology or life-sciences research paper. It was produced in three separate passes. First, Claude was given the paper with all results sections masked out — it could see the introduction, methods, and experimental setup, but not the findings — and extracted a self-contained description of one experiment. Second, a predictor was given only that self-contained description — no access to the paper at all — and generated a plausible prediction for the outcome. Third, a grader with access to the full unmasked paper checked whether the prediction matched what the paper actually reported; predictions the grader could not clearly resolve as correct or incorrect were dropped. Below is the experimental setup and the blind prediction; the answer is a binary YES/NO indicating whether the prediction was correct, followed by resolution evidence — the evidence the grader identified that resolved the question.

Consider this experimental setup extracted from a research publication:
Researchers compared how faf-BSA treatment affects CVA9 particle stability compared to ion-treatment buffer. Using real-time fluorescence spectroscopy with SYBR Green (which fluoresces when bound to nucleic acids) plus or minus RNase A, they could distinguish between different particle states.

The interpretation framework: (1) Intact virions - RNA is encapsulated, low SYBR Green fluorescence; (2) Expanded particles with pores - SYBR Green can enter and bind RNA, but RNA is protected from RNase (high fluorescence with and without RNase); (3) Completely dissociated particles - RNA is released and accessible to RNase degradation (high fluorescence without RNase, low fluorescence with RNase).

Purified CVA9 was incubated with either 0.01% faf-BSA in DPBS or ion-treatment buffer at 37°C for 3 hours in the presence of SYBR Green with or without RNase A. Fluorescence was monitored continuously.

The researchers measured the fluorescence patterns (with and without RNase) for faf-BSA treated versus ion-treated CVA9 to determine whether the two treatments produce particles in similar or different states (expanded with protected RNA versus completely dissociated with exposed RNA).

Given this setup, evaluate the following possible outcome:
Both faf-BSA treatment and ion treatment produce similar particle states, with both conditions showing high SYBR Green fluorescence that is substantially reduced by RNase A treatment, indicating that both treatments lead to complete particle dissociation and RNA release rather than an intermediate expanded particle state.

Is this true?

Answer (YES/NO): NO